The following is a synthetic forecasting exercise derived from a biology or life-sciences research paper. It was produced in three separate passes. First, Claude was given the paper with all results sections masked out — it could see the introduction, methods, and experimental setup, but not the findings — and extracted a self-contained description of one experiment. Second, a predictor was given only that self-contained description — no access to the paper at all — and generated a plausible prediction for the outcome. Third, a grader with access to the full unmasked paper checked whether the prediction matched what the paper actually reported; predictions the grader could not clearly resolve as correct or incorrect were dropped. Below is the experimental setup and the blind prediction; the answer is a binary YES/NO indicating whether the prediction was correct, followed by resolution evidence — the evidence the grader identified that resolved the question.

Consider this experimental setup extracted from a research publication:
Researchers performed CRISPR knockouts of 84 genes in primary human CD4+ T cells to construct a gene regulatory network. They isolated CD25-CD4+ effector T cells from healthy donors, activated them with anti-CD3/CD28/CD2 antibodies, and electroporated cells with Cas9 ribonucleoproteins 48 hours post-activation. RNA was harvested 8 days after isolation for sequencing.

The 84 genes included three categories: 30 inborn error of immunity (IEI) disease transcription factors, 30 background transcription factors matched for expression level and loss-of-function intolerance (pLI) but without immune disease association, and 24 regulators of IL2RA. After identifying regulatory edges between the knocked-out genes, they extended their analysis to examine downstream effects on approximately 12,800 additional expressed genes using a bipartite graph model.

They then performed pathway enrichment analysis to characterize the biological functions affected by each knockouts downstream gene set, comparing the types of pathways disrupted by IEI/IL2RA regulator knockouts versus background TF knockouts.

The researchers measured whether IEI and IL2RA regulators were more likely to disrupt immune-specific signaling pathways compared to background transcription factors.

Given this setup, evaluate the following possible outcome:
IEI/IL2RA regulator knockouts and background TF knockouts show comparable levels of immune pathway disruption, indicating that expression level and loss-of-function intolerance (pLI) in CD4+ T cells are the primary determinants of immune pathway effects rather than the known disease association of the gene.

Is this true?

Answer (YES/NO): NO